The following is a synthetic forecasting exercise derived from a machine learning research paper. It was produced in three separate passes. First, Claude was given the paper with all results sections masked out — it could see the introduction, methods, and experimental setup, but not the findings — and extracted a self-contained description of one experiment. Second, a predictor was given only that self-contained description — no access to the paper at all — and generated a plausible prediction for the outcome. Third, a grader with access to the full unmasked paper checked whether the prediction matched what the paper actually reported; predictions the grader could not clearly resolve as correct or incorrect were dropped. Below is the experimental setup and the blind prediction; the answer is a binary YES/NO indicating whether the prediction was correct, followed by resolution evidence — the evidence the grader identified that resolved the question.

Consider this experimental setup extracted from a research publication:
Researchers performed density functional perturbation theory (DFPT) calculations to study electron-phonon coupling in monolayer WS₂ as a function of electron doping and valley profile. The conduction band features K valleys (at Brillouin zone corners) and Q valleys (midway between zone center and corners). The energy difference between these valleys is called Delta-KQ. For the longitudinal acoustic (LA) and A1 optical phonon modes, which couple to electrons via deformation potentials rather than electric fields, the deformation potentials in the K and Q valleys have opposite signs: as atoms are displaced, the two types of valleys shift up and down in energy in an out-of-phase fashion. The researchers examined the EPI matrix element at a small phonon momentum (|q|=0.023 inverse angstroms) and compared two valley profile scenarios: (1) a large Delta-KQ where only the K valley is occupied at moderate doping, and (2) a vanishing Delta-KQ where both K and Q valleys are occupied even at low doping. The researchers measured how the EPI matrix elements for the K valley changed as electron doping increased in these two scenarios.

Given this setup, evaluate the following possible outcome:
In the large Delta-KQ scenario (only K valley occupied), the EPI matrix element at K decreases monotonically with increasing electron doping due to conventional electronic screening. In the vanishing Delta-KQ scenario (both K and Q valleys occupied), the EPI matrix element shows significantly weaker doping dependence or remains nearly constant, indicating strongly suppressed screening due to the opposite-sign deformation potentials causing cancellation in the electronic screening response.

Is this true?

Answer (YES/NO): NO